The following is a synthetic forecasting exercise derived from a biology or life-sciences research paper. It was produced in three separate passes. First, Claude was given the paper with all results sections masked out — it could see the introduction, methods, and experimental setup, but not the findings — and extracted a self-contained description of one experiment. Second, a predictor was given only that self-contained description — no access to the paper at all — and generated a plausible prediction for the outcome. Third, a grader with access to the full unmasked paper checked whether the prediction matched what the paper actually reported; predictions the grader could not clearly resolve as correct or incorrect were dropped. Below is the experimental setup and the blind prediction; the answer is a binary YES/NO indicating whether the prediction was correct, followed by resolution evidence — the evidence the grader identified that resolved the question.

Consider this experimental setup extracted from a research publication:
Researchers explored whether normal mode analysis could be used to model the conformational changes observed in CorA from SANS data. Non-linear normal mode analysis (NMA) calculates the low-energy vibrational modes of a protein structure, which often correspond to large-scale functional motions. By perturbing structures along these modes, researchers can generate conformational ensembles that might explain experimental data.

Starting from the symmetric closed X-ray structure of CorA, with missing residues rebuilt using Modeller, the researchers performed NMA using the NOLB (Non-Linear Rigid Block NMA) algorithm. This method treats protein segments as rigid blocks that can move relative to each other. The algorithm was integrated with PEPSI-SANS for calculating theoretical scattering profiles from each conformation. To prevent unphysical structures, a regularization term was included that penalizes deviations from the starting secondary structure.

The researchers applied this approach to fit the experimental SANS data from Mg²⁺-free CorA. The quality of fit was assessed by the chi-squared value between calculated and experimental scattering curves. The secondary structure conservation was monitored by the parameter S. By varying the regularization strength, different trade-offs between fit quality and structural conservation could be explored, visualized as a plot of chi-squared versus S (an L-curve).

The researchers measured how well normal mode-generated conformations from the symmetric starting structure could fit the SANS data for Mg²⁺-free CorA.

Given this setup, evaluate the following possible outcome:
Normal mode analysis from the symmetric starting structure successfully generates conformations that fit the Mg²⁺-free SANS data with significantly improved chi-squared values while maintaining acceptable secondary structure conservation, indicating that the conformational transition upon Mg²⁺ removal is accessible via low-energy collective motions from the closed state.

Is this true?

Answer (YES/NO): YES